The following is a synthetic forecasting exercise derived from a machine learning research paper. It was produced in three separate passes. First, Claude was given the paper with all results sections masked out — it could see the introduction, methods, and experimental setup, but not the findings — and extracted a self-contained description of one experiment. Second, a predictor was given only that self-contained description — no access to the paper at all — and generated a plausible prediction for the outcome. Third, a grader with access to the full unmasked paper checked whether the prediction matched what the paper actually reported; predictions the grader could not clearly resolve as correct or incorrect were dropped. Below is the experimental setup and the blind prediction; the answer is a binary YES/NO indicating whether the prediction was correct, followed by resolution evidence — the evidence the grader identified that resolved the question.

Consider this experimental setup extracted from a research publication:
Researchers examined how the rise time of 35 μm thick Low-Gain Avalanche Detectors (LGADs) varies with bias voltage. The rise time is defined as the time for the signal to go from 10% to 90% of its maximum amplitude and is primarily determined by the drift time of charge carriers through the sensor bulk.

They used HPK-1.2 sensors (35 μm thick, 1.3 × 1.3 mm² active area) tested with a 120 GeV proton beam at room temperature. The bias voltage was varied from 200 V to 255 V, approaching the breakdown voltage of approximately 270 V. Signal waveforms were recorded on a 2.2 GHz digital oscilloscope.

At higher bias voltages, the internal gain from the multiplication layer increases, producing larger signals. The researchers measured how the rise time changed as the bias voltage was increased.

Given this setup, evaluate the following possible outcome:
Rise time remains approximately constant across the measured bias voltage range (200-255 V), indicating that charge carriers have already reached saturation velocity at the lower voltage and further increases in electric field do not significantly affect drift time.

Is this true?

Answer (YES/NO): NO